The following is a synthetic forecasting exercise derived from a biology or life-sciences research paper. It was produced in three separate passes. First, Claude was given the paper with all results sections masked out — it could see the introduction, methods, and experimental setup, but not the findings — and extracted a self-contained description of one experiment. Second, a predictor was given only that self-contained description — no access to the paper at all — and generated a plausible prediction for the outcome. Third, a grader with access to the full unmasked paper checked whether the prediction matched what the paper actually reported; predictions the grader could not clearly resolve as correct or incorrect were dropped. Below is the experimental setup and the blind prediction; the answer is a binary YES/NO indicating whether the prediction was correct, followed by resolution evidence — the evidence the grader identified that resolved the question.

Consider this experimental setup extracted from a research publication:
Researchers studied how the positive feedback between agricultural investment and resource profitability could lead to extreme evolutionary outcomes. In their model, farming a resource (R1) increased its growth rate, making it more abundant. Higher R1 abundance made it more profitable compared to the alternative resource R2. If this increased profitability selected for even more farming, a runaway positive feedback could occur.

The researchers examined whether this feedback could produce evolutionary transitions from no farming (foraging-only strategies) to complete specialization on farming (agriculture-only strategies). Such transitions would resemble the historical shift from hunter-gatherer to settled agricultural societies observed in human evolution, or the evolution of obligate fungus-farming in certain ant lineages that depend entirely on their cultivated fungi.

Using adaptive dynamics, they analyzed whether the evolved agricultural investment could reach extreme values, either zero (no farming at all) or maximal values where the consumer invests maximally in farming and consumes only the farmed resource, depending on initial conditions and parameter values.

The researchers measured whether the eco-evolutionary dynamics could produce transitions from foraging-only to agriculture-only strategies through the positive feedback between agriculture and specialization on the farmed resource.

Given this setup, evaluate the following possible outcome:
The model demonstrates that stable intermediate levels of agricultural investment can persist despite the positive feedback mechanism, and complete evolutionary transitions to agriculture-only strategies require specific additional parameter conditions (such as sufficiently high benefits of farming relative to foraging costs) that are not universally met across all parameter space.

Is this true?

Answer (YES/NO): YES